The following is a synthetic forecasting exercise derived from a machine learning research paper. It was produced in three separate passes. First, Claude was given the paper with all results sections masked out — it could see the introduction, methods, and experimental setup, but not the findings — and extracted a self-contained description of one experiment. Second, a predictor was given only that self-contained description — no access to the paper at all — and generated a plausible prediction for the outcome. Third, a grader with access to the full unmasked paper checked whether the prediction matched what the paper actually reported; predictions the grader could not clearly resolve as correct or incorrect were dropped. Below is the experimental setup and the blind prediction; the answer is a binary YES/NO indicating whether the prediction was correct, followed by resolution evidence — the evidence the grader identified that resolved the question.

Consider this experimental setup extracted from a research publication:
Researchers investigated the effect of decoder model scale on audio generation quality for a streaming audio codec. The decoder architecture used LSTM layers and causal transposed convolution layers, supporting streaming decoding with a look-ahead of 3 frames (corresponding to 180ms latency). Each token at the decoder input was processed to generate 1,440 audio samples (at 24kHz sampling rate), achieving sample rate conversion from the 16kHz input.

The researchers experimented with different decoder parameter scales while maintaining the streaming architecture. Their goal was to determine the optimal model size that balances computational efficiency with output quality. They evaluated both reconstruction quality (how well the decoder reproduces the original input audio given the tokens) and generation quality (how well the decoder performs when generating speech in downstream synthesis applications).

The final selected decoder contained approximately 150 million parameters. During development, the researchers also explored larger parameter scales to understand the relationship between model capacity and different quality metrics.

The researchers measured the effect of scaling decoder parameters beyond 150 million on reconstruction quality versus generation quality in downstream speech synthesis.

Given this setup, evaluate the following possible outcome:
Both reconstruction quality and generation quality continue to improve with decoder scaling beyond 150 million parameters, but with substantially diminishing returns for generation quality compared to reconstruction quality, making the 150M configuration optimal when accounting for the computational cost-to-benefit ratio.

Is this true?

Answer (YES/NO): NO